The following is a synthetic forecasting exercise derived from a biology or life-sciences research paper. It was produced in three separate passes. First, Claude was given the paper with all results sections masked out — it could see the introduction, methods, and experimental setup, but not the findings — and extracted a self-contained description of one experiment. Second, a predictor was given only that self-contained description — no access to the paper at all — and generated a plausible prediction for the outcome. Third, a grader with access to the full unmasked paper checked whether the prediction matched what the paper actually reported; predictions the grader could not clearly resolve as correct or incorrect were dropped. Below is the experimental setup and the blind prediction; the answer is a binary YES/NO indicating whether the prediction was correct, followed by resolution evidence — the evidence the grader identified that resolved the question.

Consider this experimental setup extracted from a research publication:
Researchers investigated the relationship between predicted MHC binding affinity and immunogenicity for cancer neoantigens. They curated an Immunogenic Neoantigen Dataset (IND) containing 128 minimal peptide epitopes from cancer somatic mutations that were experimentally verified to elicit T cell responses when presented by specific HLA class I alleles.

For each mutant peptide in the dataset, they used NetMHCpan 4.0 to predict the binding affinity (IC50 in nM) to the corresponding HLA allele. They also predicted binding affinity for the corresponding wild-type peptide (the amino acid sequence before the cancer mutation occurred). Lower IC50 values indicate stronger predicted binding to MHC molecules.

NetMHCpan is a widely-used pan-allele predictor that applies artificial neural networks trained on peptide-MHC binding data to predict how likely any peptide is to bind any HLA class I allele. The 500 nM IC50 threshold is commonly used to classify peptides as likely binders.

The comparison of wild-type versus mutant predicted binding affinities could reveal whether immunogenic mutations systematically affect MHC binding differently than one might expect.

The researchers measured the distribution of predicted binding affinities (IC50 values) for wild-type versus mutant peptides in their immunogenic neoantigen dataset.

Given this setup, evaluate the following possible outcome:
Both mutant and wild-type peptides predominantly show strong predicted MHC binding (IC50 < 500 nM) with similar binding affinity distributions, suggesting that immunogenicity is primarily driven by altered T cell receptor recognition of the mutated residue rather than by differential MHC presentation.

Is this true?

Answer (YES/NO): NO